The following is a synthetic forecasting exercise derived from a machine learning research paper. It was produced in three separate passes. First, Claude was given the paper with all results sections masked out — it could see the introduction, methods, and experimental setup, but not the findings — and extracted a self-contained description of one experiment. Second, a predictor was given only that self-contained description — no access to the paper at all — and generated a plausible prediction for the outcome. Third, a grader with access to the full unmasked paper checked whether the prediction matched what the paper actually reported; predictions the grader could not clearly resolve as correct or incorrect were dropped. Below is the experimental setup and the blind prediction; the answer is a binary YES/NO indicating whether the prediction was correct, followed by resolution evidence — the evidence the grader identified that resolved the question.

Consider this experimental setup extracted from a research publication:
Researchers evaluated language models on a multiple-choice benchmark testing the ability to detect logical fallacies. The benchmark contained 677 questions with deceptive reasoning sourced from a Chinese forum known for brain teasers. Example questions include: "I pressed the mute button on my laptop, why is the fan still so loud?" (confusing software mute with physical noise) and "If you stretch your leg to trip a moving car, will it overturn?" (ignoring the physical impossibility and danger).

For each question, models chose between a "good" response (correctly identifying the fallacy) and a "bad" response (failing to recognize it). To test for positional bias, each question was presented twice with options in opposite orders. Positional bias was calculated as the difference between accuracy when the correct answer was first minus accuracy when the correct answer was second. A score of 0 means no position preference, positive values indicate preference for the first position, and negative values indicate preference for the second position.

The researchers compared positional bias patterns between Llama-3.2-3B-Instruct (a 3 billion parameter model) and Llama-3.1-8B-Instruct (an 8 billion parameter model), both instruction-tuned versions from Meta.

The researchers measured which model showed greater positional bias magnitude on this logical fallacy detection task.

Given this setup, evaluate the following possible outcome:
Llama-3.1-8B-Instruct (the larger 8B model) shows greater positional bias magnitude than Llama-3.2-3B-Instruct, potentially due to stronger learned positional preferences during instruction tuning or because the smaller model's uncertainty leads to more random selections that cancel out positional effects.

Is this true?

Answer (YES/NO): YES